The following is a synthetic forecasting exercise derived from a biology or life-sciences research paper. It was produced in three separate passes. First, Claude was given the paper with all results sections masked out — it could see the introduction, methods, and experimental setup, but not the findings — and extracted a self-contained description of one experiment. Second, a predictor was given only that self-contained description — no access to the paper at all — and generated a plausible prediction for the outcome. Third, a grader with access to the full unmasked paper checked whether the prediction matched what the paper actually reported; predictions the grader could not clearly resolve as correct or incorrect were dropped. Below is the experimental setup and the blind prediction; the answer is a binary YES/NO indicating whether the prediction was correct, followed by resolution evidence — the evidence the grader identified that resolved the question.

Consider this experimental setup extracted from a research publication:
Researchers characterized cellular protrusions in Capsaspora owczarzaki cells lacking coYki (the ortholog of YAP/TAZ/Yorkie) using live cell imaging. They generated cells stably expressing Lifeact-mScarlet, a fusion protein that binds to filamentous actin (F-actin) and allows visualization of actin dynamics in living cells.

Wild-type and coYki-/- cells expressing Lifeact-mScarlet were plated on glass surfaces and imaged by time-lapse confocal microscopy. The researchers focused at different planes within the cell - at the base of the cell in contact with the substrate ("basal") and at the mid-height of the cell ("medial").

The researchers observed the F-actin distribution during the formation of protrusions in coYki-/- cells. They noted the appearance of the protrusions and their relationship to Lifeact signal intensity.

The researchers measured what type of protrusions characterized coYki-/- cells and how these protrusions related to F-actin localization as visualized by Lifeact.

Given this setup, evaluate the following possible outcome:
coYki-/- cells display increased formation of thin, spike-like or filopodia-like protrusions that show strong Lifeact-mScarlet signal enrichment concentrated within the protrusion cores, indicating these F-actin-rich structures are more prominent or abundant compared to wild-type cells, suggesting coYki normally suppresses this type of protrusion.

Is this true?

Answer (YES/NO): NO